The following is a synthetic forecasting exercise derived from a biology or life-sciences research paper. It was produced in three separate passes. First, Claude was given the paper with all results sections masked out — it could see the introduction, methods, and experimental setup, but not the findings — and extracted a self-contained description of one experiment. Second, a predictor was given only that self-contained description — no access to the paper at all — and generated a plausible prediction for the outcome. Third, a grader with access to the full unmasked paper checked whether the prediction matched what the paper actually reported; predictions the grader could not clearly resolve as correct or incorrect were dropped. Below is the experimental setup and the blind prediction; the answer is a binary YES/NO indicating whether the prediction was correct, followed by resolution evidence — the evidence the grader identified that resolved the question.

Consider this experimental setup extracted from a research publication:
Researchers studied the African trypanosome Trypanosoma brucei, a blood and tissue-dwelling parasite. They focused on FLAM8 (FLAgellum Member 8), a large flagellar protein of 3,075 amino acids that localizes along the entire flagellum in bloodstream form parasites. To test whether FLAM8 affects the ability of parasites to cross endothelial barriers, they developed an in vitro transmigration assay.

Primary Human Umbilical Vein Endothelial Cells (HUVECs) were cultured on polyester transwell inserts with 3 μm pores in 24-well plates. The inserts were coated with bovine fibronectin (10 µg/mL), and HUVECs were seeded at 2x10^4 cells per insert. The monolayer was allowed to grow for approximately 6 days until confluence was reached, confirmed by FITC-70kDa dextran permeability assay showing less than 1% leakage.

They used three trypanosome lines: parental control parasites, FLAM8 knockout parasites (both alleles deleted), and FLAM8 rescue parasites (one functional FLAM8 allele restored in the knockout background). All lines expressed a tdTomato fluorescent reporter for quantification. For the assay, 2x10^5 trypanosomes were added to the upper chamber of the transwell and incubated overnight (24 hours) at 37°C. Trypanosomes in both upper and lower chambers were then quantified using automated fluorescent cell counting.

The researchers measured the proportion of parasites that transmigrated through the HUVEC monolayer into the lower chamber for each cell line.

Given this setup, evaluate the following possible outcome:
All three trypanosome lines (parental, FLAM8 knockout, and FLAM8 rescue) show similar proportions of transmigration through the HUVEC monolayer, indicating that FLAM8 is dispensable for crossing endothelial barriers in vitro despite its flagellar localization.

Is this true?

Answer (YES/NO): NO